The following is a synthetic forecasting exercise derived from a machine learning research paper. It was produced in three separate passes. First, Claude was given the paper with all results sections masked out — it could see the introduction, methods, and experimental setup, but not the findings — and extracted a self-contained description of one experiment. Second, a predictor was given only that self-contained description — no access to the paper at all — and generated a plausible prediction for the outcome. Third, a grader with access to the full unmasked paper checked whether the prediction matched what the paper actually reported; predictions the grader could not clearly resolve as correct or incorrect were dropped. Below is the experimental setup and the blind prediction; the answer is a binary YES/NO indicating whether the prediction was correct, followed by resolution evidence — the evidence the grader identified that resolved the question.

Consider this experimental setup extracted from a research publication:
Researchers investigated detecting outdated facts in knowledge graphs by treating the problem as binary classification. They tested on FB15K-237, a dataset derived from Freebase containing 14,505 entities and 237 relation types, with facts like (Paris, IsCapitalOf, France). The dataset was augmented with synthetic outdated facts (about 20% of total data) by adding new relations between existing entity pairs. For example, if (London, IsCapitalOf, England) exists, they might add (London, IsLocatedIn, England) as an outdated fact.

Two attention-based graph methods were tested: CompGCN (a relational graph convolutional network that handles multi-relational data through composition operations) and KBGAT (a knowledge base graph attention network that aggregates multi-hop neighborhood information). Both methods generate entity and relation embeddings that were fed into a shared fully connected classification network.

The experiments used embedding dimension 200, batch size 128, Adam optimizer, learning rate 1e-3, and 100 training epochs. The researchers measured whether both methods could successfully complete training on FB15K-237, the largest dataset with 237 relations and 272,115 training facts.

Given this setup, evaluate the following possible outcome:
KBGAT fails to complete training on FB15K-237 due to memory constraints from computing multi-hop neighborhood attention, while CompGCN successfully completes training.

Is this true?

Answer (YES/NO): YES